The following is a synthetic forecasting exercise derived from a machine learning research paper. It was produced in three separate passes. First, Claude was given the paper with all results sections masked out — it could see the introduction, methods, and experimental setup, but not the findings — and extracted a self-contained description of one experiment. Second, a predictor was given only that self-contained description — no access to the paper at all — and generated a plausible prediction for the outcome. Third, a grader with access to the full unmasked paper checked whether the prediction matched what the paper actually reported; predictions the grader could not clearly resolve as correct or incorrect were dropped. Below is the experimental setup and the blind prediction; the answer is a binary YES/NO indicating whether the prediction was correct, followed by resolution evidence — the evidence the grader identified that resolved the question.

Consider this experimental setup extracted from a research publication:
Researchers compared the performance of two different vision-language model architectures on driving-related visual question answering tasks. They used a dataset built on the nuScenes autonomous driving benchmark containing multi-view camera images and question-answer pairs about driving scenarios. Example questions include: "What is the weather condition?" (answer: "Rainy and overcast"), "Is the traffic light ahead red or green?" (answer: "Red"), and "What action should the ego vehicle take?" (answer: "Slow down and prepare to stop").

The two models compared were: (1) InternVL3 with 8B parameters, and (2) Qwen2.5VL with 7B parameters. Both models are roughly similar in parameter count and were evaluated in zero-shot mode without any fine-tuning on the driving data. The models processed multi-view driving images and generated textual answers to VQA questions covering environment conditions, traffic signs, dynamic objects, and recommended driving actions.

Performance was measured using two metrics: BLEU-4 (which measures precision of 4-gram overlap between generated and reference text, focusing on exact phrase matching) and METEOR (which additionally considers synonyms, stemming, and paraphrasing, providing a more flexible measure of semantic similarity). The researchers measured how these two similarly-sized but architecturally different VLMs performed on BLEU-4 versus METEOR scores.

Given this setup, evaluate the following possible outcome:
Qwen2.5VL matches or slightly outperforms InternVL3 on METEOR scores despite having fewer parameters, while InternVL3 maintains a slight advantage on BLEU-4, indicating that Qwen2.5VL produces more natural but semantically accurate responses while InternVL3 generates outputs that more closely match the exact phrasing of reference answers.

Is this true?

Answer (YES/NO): NO